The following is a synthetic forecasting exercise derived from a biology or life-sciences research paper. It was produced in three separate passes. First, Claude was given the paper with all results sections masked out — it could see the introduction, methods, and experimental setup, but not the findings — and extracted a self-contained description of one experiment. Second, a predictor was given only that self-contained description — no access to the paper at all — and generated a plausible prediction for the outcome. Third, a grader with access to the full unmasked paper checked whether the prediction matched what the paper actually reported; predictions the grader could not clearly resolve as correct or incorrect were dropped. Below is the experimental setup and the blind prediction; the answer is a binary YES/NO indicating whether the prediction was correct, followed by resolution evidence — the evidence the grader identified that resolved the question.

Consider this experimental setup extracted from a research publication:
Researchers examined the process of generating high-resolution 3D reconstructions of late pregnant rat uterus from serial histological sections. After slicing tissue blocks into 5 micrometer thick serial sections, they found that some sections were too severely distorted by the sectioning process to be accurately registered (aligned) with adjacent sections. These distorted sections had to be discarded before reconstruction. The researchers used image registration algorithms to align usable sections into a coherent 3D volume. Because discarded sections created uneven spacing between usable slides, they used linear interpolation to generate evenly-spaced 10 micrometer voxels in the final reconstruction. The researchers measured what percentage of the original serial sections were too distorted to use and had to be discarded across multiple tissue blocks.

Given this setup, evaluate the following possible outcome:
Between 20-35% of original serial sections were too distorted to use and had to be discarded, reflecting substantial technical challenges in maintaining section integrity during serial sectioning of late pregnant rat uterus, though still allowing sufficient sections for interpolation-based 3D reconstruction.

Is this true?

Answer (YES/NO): NO